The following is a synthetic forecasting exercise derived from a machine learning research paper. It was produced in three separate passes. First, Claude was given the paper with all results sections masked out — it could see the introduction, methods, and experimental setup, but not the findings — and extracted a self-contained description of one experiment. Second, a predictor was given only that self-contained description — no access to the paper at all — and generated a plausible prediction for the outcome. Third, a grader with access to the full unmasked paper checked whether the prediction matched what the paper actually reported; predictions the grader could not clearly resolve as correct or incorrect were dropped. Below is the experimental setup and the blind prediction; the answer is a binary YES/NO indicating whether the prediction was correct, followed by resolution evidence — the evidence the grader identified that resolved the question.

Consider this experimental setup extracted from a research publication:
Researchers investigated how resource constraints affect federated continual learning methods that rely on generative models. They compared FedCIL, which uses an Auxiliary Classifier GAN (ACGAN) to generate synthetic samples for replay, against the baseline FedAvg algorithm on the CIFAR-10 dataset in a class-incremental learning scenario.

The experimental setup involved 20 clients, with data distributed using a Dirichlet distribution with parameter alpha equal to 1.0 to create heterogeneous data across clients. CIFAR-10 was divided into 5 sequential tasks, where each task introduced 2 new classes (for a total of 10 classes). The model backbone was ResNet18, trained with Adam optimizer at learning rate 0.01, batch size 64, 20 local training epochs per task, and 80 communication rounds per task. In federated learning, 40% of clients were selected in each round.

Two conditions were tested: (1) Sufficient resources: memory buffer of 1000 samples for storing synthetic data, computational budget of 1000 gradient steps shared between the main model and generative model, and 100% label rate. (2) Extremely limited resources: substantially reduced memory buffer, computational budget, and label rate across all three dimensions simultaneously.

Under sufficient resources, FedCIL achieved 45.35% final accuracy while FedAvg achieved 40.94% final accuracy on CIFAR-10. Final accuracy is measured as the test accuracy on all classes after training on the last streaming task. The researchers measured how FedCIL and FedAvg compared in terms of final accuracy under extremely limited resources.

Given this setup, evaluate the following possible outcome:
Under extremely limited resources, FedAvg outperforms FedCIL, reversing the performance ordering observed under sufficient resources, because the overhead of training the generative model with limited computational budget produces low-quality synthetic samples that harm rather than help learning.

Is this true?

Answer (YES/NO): YES